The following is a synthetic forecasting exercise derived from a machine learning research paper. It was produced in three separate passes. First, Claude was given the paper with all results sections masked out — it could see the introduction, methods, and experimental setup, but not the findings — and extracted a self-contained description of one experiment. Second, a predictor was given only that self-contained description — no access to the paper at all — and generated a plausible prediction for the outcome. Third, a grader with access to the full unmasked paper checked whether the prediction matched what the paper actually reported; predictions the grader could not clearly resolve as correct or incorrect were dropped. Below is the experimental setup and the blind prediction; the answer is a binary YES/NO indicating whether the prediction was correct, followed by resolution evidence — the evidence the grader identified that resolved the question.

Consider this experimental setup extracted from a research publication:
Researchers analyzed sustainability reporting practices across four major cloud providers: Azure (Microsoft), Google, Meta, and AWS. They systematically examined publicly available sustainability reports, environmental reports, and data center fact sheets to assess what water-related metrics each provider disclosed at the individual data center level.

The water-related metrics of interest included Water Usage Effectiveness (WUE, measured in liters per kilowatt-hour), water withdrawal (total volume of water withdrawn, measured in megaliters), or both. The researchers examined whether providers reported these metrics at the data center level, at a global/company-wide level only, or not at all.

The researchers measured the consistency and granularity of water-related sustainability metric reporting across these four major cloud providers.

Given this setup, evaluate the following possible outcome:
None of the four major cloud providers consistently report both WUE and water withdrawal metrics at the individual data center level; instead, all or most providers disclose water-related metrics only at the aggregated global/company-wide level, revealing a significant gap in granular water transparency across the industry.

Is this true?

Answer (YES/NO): NO